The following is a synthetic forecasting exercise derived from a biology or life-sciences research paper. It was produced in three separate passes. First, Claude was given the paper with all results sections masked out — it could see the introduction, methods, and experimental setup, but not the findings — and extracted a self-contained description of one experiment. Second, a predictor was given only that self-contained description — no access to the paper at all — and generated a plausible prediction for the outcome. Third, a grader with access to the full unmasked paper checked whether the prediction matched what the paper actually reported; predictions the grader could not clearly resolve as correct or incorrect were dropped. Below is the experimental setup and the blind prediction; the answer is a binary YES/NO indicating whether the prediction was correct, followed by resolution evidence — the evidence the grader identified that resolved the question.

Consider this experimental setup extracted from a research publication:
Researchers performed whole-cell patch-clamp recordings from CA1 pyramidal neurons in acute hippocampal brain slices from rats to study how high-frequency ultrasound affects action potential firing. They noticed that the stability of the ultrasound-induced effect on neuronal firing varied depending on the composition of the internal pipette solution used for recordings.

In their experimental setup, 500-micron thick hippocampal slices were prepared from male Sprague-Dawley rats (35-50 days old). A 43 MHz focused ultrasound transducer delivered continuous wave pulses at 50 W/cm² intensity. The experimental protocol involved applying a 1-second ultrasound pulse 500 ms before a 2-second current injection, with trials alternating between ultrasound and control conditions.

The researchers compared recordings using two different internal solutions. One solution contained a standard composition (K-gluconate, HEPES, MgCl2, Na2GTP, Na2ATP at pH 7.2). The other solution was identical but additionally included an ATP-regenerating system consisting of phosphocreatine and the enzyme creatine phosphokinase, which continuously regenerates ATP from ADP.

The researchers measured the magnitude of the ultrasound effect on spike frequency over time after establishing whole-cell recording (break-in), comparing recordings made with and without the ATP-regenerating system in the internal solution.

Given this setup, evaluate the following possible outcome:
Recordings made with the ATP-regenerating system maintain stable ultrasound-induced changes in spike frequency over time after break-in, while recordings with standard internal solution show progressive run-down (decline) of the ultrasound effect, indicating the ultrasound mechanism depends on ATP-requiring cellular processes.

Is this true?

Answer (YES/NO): YES